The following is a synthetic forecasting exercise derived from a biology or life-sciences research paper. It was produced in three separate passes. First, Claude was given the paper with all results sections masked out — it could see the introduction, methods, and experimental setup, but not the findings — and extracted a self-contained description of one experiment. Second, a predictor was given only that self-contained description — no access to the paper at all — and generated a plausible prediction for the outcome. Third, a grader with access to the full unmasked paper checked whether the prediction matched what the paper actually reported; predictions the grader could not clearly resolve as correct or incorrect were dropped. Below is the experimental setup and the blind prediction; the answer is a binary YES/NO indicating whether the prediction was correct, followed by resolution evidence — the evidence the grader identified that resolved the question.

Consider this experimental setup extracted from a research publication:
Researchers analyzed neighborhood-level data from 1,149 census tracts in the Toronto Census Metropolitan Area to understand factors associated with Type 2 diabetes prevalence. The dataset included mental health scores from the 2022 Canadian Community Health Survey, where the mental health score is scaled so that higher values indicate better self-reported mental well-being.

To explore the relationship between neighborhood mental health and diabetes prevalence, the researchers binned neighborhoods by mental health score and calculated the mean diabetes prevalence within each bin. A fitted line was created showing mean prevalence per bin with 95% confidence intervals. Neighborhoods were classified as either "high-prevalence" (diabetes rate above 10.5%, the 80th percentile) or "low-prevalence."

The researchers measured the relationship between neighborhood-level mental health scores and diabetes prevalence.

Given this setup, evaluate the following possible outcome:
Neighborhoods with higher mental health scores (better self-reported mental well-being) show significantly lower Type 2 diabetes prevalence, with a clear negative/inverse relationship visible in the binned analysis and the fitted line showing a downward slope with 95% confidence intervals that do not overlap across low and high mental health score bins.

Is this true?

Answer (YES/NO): NO